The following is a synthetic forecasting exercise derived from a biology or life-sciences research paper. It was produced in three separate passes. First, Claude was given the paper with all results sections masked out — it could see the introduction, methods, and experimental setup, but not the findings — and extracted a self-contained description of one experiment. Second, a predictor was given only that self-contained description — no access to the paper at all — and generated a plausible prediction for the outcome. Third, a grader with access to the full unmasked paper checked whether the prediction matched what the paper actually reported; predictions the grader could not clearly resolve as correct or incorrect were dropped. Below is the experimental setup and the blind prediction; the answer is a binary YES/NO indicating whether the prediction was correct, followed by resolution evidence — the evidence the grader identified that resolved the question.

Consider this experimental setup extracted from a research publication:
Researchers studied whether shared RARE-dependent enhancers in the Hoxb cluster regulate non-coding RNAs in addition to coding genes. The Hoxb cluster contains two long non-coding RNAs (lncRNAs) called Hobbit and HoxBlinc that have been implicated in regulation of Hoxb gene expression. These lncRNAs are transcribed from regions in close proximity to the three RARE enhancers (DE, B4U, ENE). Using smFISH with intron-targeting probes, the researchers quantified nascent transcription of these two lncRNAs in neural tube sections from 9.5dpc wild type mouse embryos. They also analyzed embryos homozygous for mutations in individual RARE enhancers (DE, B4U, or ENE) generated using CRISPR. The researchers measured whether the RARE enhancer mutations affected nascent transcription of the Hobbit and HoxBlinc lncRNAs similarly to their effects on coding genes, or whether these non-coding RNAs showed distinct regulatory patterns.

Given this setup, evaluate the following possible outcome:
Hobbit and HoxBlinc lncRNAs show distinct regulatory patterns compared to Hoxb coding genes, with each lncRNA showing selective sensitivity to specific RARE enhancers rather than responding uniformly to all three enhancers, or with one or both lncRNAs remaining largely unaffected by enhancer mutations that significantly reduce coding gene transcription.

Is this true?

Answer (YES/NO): YES